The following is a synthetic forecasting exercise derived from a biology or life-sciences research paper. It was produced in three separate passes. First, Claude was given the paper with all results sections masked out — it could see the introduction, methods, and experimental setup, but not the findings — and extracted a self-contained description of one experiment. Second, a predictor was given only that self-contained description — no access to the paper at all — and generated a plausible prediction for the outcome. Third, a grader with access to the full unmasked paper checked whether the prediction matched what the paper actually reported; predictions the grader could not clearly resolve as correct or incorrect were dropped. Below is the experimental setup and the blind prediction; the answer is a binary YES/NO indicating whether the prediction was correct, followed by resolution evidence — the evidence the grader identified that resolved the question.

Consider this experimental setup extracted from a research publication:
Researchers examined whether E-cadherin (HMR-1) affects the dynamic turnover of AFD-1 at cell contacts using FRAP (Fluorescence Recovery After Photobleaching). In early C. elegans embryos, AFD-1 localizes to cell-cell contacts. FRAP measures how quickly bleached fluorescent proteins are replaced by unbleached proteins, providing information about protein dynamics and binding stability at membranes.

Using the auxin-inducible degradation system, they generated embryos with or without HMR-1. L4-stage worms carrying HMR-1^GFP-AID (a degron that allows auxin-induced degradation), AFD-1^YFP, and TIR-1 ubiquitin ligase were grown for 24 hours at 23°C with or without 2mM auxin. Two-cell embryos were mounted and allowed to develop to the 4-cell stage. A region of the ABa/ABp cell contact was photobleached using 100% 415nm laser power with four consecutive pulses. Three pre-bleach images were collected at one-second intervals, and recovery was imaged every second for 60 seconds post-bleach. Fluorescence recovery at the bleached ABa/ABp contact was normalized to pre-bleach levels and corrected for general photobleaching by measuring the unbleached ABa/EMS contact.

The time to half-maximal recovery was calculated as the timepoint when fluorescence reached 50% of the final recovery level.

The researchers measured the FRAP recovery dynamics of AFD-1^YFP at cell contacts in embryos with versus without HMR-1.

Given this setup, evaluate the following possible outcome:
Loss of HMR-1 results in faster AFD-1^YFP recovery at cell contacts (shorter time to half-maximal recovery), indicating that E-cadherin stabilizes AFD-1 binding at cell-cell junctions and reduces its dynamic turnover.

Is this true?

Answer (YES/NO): YES